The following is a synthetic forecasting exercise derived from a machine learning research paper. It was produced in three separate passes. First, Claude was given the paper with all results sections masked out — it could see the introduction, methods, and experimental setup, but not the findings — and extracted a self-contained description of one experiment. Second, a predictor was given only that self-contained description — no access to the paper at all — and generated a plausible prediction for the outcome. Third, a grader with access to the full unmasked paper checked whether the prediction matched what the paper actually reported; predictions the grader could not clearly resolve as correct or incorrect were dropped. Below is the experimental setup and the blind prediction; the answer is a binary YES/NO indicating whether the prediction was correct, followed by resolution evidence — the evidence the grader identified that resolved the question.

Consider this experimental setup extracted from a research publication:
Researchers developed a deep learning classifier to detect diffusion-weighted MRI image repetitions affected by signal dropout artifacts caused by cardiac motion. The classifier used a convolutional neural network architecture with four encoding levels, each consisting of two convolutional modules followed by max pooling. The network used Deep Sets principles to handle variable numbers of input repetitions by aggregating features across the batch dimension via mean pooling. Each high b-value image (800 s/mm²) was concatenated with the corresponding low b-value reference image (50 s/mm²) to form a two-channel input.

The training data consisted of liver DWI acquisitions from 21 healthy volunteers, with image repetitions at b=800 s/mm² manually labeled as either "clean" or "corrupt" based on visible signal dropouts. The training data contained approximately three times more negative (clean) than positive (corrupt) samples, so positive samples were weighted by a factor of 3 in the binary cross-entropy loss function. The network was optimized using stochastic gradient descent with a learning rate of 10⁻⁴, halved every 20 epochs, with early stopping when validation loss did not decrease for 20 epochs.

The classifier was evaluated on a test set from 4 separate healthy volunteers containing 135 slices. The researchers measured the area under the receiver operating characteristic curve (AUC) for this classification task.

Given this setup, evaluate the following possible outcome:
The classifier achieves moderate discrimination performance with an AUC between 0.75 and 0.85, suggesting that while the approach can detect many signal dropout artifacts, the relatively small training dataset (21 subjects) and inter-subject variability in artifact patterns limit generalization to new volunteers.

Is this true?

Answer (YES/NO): NO